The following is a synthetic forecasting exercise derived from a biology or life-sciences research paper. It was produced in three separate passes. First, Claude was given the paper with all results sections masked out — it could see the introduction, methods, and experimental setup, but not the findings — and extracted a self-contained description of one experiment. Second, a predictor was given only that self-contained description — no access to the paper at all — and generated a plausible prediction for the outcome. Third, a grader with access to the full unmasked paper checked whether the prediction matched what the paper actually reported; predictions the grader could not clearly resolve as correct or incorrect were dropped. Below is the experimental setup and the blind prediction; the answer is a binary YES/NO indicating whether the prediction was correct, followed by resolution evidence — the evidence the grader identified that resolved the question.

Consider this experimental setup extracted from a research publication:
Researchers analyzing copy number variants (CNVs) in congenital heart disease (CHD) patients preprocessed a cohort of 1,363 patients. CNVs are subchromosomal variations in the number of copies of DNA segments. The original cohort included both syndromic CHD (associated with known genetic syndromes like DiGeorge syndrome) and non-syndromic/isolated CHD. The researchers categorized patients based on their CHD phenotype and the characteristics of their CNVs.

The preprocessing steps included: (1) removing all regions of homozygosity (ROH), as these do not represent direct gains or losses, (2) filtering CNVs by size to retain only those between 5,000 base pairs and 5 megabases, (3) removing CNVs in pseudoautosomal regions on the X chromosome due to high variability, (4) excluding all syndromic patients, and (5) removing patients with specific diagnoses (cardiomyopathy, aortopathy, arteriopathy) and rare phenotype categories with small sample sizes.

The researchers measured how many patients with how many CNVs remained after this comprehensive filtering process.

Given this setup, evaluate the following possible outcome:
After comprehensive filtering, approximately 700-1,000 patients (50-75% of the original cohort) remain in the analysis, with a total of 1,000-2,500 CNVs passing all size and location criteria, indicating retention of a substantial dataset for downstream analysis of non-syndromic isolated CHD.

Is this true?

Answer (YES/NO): NO